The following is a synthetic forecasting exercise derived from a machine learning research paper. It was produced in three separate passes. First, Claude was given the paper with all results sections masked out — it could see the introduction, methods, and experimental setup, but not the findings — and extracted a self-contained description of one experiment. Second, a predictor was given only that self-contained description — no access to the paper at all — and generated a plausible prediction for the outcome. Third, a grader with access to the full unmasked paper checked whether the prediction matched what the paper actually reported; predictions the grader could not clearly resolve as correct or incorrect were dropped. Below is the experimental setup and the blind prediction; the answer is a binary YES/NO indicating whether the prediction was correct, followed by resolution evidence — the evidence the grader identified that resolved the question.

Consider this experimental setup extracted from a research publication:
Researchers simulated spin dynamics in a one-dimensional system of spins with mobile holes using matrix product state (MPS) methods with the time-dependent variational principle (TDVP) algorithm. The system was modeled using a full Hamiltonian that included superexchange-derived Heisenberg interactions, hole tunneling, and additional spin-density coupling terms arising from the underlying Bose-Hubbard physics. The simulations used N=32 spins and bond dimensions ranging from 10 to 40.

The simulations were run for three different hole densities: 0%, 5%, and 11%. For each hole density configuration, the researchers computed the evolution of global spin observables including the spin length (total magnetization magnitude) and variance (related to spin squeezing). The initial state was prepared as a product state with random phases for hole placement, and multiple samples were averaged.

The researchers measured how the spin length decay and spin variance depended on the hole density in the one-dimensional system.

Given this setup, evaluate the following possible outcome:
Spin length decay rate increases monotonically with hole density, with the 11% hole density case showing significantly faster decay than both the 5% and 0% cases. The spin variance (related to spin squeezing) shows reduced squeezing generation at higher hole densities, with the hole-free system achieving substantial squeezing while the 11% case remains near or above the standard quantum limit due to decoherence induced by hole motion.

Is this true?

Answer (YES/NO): NO